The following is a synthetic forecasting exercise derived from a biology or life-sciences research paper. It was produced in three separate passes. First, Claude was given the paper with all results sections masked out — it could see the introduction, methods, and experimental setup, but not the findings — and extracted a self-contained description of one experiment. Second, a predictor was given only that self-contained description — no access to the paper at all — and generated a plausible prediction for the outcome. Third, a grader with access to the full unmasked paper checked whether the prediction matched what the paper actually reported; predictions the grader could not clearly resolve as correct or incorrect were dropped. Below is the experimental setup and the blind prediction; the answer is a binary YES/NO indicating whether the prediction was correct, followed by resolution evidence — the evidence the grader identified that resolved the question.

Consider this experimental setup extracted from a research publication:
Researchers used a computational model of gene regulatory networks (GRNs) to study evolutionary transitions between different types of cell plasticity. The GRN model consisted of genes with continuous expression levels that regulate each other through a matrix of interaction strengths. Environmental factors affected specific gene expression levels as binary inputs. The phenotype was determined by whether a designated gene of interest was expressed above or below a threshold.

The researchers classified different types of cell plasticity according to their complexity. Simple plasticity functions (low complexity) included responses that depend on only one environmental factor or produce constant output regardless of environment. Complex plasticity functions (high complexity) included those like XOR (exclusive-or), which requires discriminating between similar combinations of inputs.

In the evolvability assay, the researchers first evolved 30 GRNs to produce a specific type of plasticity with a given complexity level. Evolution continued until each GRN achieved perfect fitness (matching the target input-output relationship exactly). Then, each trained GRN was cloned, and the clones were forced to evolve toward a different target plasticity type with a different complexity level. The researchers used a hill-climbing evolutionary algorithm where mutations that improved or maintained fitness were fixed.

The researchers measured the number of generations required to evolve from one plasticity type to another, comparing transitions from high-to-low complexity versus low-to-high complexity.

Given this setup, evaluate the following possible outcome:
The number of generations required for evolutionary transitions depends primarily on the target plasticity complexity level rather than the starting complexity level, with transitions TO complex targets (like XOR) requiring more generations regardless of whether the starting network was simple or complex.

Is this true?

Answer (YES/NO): NO